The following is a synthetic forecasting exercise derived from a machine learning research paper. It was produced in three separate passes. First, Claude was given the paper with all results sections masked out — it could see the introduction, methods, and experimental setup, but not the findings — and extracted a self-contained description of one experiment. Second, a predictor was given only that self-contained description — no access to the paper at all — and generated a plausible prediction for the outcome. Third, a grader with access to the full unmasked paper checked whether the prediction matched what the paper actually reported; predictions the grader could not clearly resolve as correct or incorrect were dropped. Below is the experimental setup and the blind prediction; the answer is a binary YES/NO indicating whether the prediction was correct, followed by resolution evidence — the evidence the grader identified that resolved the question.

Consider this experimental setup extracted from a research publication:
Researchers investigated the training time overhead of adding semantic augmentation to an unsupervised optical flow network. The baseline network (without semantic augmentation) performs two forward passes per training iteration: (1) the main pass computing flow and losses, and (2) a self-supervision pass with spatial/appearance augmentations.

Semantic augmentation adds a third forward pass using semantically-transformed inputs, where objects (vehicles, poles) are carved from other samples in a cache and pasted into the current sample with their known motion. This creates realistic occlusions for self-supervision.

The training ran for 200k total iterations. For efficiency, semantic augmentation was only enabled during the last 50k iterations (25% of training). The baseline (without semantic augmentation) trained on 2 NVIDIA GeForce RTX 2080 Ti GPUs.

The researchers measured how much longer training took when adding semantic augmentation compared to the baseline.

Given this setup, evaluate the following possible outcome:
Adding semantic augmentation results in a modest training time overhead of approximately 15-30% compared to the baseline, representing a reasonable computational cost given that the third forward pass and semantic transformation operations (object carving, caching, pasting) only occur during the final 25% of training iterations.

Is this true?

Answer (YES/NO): YES